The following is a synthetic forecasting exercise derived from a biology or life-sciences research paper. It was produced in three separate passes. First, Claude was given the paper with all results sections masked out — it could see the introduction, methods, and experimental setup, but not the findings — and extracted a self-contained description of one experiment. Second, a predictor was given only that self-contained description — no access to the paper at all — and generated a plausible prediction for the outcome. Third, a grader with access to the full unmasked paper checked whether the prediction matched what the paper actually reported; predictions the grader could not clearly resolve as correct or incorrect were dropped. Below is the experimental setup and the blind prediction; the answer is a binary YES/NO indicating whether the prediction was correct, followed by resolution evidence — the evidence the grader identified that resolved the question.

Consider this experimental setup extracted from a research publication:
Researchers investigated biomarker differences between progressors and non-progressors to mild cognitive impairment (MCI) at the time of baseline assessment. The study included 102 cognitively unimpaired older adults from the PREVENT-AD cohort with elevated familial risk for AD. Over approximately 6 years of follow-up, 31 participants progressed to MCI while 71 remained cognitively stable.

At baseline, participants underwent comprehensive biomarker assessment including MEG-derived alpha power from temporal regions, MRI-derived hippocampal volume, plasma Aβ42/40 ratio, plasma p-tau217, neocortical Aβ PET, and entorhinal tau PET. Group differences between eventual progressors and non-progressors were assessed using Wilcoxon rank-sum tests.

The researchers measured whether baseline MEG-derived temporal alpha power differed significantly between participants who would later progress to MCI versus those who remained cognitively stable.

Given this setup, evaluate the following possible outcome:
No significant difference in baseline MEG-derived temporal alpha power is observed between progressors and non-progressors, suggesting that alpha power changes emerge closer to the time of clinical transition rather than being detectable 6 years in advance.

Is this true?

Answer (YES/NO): YES